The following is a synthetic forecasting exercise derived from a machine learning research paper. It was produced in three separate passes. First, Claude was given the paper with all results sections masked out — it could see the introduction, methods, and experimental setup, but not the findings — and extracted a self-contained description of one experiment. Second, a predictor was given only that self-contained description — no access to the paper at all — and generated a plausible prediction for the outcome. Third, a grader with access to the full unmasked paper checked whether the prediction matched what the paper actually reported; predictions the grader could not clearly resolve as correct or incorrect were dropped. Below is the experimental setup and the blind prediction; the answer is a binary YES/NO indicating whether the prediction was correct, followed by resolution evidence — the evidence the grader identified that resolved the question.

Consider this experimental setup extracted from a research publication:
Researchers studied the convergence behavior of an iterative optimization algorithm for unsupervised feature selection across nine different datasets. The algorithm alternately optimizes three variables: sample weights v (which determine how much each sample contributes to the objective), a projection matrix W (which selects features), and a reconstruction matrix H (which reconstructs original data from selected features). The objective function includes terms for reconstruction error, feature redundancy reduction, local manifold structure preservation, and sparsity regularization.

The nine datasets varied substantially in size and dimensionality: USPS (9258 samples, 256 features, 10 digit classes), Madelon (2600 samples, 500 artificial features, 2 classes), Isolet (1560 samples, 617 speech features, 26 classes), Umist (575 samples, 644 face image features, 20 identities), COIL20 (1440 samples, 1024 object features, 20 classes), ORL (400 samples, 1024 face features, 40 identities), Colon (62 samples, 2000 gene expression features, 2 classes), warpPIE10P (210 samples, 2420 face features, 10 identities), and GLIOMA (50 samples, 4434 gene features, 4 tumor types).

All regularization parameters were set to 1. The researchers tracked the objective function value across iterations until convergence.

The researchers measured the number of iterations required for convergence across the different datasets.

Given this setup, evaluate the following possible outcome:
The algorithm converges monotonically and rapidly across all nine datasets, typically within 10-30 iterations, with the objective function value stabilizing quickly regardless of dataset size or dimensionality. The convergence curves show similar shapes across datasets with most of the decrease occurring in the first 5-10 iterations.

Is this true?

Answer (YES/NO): NO